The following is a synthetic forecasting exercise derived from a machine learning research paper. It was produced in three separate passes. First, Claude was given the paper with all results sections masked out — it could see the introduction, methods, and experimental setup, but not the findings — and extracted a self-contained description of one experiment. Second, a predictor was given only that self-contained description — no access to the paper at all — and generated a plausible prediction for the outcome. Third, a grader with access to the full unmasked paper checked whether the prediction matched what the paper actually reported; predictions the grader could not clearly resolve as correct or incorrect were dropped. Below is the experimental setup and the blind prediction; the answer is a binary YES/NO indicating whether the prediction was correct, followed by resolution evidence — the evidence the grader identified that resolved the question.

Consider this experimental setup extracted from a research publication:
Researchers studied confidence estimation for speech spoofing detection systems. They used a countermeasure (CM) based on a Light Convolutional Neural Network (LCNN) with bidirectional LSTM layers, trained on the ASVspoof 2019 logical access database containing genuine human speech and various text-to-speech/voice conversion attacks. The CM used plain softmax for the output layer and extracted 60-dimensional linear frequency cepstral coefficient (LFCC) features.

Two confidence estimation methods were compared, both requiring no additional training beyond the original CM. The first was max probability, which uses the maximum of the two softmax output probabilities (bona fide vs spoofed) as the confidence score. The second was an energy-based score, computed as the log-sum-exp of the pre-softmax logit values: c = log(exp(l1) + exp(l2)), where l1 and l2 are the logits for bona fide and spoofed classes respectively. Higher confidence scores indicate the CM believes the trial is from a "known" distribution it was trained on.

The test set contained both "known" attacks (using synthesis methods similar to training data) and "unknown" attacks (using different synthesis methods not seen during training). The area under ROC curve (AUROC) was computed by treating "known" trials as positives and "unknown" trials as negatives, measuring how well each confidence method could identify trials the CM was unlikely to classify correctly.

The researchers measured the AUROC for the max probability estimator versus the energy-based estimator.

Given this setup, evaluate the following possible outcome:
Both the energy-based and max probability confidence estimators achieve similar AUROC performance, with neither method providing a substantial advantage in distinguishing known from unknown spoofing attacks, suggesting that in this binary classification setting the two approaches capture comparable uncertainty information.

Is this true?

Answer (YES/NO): YES